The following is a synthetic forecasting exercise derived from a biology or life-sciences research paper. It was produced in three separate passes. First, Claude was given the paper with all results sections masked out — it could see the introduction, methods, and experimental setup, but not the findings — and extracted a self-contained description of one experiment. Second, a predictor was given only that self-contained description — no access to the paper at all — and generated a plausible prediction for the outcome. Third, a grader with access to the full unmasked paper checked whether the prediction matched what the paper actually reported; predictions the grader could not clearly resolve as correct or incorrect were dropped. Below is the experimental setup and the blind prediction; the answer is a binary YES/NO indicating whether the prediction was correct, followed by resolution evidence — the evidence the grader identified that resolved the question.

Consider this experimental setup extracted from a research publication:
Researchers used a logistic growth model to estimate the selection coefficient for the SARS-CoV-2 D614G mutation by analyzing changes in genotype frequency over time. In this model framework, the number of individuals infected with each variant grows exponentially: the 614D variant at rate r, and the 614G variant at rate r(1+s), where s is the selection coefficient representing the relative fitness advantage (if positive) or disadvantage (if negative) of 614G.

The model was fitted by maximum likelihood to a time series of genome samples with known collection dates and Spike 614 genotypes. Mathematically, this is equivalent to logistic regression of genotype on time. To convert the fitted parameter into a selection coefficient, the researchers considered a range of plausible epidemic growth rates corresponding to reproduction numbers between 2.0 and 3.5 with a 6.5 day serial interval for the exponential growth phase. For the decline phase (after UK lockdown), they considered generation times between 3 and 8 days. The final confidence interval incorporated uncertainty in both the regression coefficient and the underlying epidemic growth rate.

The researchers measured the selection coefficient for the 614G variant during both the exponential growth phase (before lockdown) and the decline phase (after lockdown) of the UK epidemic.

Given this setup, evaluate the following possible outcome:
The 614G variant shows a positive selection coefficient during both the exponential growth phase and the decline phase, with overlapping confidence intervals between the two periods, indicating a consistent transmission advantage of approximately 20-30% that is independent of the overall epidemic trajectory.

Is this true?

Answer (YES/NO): YES